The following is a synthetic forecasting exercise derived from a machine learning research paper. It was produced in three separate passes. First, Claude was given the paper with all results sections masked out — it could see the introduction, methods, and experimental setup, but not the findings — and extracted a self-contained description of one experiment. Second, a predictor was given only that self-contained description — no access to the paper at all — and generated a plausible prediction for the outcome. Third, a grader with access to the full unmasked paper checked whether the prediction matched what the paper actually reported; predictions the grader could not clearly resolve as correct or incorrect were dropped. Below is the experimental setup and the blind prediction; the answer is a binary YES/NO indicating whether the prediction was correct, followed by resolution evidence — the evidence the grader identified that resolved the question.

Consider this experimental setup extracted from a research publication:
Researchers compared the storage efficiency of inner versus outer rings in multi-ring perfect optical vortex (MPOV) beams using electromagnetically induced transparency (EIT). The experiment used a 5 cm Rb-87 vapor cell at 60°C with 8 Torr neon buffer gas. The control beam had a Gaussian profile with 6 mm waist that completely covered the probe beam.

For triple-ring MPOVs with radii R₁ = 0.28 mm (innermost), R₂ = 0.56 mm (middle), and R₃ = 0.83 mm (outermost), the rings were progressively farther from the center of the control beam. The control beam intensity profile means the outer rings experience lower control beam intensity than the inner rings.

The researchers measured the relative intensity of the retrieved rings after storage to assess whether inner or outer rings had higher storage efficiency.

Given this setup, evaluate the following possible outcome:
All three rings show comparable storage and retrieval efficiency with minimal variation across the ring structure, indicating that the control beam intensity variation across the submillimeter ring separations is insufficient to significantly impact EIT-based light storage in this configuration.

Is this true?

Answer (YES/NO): NO